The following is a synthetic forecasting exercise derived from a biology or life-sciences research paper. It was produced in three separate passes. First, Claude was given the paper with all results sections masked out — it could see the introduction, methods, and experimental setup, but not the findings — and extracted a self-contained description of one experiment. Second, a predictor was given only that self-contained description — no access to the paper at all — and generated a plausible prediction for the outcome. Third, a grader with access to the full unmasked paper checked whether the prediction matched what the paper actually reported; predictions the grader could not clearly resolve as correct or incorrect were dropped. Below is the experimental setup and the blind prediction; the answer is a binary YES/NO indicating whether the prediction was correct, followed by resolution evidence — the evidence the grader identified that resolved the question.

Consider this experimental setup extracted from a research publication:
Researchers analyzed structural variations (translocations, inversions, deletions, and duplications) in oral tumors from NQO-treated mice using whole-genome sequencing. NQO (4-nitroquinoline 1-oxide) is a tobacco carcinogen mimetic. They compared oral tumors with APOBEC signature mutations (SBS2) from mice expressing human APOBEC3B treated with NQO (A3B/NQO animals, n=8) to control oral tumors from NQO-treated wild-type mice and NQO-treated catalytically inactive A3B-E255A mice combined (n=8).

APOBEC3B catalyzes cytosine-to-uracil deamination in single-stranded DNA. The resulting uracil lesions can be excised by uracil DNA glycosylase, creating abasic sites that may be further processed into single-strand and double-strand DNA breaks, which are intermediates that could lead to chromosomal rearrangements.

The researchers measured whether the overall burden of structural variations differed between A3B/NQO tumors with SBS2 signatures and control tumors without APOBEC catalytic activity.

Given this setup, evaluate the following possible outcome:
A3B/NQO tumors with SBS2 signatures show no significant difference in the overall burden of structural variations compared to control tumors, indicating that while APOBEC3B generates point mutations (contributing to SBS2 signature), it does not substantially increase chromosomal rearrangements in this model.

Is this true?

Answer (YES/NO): NO